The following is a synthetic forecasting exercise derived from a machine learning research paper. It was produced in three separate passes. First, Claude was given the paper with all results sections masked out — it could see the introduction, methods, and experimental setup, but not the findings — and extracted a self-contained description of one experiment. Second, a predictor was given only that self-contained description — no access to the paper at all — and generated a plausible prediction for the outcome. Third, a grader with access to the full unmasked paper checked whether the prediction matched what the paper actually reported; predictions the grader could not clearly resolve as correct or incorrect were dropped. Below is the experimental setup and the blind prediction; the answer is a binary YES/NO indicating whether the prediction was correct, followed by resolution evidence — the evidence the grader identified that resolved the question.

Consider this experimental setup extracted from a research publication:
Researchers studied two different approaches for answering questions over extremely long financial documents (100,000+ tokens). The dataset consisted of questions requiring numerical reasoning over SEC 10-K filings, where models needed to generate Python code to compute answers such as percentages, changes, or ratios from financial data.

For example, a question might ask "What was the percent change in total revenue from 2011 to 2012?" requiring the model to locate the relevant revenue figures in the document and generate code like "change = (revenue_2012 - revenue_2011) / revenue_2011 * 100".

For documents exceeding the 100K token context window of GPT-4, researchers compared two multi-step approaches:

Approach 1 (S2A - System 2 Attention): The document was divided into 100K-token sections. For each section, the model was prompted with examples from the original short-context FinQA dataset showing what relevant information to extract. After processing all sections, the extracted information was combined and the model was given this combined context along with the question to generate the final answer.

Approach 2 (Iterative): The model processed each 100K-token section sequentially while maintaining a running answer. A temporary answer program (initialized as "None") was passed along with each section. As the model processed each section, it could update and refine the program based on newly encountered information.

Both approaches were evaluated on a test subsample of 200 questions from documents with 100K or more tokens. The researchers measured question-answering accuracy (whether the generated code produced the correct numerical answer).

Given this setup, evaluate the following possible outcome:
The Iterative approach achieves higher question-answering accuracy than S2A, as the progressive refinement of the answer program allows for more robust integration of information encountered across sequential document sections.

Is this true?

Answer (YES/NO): NO